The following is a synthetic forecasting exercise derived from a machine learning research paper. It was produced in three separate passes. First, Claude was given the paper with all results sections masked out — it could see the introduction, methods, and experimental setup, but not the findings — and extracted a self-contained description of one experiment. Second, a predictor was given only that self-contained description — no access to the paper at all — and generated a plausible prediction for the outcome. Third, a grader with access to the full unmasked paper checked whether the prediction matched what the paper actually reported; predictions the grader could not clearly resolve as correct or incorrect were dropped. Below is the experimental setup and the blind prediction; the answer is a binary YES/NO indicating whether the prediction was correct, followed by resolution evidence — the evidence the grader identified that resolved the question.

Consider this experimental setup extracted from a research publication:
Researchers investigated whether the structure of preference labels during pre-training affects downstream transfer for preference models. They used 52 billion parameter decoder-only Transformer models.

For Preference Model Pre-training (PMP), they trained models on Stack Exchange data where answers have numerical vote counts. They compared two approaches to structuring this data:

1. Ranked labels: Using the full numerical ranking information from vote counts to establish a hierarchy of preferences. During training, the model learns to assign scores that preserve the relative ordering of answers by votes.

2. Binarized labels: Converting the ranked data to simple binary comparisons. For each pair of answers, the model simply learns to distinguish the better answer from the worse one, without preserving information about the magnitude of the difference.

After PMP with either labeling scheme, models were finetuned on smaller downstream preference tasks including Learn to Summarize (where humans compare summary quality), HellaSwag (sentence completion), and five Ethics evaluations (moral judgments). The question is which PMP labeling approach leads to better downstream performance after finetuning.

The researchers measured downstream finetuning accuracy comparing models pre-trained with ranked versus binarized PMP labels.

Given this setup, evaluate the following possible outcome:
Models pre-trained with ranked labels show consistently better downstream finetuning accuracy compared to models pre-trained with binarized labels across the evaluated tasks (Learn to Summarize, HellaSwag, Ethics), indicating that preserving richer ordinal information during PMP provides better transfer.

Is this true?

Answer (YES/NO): NO